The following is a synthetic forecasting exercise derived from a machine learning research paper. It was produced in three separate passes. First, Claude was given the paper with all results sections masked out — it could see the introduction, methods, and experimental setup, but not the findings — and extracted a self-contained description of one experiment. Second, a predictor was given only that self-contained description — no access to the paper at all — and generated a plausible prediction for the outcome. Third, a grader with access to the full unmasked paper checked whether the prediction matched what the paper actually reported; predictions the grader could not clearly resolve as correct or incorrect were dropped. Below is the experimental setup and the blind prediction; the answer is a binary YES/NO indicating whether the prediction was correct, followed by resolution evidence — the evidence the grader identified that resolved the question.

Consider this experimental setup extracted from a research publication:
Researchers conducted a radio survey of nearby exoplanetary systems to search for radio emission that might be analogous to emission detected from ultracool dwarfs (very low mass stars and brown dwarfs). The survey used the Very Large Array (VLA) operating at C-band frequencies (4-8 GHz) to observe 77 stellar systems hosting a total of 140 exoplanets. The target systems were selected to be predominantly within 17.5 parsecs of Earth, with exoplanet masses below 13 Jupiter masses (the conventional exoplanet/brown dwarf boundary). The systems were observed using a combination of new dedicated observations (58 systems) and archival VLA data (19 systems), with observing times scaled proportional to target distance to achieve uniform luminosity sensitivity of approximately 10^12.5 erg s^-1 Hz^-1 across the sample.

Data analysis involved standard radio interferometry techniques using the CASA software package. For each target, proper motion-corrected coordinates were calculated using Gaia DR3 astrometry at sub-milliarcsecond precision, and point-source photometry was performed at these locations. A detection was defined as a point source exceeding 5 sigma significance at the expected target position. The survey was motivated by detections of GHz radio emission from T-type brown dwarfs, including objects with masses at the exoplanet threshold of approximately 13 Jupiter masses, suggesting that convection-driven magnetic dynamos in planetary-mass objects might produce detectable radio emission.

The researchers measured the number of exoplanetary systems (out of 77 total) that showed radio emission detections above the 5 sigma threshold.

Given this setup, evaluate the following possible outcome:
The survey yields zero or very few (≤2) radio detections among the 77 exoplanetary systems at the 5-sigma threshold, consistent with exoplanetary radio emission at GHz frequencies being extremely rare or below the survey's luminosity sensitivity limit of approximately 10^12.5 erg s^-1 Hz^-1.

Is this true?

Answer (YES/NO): YES